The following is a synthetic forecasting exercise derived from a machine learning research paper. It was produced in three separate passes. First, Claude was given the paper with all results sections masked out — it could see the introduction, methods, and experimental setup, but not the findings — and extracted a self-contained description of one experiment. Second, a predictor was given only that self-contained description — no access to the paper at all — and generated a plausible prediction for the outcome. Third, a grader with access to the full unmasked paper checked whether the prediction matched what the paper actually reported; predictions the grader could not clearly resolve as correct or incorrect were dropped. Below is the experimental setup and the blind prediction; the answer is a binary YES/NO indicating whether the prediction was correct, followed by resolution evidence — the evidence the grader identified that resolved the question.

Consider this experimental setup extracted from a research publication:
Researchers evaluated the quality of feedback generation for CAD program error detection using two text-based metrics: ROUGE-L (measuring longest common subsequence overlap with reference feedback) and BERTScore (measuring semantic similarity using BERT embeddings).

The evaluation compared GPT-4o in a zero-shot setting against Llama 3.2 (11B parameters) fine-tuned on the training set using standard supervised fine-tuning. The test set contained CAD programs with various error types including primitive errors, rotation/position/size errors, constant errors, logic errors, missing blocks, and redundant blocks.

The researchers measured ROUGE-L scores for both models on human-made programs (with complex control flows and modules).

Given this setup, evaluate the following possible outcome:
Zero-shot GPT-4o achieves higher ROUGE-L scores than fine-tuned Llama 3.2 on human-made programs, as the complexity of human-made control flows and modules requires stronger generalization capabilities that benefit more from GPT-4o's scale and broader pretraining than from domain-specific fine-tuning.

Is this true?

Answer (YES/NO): NO